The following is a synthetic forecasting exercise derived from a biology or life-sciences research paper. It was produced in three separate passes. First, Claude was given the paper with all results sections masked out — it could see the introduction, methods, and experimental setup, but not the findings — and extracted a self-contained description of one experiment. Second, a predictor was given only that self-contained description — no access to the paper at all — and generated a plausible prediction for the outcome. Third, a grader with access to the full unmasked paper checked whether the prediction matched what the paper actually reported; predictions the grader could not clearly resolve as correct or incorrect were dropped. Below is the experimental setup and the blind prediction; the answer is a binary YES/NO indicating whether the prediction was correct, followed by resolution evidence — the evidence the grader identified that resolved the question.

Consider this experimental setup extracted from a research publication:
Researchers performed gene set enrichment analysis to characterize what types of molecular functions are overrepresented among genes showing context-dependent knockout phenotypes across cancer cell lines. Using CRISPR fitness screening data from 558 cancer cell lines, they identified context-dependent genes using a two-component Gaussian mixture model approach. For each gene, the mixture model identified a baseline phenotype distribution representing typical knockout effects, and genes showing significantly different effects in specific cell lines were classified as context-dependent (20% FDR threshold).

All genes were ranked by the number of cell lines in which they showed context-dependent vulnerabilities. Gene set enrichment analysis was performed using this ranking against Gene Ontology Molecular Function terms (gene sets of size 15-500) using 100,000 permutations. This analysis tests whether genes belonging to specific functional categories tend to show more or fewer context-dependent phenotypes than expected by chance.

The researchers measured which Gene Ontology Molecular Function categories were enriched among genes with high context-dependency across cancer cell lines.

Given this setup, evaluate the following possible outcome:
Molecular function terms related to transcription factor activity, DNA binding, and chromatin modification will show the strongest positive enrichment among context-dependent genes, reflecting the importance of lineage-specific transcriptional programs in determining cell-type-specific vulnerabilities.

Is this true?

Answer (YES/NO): NO